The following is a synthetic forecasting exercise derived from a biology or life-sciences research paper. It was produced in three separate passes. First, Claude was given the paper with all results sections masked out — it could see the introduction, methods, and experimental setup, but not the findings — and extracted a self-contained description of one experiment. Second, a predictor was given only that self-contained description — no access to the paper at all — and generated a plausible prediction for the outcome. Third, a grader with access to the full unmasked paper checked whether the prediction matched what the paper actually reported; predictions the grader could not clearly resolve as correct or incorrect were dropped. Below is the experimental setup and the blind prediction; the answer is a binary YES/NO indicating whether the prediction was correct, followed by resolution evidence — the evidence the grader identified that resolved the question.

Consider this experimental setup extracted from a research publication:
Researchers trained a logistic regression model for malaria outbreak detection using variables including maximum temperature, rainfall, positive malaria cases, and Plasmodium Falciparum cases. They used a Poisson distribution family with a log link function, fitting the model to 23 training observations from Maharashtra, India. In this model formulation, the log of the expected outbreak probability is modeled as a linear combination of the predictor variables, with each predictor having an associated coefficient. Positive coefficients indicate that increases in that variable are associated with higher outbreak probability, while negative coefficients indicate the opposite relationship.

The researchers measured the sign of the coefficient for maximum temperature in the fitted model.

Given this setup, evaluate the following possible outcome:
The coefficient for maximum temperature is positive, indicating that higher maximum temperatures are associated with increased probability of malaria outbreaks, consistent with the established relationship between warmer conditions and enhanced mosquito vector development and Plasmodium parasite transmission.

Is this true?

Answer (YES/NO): NO